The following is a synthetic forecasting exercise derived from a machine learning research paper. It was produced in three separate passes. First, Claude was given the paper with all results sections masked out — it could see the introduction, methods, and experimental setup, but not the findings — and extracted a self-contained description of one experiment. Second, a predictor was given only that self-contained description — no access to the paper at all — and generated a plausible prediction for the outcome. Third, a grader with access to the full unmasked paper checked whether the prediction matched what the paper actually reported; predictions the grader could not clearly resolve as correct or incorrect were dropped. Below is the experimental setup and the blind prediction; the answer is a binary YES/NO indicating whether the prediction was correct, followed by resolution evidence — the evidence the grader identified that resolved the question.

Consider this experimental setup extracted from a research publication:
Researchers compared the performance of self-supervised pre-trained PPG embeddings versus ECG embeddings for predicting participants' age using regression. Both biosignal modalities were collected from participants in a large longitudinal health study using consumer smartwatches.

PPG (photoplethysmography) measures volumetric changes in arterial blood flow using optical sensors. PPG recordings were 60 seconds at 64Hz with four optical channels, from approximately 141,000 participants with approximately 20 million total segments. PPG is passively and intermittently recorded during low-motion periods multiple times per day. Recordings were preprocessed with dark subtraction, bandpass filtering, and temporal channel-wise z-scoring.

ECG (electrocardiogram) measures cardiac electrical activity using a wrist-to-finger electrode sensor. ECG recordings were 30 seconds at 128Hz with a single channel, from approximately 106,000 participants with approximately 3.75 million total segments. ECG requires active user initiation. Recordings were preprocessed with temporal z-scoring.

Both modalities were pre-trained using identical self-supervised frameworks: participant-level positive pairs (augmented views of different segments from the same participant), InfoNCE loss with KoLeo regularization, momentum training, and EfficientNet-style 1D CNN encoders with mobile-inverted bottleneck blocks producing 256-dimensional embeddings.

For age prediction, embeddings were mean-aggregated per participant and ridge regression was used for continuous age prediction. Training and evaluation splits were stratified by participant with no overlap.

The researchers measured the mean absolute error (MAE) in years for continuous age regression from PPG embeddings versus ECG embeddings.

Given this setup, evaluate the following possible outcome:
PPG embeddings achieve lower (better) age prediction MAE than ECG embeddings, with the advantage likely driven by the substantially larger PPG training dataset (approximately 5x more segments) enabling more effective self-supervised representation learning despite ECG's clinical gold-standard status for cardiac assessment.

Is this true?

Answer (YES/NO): NO